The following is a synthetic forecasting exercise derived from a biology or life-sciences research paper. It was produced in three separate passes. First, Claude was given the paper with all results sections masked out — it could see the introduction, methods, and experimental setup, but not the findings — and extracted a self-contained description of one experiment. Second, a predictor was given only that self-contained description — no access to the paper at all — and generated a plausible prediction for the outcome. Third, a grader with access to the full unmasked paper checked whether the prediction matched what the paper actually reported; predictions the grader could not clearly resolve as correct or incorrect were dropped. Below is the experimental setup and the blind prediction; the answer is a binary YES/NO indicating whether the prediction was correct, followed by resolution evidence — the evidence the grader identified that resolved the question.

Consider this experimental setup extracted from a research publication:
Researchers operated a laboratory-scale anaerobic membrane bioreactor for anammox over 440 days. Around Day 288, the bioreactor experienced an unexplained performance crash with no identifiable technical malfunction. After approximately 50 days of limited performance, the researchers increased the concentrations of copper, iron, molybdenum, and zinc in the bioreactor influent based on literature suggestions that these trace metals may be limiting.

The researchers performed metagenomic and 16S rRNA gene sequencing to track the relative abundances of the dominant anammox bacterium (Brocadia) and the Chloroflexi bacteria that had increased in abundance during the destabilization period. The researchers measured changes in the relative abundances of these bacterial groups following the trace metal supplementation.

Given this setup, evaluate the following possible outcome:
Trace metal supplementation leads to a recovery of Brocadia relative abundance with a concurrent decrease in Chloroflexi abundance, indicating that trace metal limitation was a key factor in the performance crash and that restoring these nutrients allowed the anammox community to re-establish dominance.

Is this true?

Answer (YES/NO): YES